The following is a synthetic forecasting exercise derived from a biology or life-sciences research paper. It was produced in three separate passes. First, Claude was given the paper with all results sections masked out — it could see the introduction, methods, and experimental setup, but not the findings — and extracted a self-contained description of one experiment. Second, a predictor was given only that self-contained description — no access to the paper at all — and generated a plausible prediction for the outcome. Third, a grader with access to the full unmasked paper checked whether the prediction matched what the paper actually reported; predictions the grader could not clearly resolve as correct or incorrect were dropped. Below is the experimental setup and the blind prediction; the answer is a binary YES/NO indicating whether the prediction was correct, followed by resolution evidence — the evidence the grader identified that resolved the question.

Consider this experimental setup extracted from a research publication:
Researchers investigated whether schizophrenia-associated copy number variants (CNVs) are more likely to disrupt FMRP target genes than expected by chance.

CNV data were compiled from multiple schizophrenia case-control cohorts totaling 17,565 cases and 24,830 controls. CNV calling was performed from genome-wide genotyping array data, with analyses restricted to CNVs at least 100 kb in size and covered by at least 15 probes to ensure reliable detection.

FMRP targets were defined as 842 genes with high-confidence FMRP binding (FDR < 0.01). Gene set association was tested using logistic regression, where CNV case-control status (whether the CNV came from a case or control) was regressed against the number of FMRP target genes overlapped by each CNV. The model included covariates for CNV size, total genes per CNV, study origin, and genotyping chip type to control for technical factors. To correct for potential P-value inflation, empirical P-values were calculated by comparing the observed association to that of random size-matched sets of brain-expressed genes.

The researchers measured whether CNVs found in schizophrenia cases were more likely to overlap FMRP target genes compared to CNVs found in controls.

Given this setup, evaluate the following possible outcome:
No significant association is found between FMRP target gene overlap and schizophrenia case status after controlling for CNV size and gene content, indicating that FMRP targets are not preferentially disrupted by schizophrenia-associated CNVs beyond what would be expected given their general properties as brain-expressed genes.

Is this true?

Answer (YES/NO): YES